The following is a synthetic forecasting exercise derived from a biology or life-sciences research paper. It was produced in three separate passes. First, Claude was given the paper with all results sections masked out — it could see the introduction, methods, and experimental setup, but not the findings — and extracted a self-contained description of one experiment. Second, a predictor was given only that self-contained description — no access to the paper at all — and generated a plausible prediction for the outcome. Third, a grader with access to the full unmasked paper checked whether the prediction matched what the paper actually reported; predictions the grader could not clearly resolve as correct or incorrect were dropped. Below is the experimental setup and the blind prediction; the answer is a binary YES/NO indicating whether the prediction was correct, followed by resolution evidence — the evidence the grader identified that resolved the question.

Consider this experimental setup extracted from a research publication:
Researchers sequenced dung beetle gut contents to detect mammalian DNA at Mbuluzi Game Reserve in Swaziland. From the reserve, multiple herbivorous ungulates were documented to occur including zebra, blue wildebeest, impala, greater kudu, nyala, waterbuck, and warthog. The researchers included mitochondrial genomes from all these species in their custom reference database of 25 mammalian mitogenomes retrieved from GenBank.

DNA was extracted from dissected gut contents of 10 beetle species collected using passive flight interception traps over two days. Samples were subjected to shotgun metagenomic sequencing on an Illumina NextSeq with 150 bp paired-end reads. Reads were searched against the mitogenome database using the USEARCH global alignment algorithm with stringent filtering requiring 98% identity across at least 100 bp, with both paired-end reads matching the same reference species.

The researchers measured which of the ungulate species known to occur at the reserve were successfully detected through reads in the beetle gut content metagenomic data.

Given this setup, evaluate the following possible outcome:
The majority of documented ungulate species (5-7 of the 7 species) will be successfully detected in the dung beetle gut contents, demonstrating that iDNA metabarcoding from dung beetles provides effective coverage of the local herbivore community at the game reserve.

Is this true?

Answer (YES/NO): NO